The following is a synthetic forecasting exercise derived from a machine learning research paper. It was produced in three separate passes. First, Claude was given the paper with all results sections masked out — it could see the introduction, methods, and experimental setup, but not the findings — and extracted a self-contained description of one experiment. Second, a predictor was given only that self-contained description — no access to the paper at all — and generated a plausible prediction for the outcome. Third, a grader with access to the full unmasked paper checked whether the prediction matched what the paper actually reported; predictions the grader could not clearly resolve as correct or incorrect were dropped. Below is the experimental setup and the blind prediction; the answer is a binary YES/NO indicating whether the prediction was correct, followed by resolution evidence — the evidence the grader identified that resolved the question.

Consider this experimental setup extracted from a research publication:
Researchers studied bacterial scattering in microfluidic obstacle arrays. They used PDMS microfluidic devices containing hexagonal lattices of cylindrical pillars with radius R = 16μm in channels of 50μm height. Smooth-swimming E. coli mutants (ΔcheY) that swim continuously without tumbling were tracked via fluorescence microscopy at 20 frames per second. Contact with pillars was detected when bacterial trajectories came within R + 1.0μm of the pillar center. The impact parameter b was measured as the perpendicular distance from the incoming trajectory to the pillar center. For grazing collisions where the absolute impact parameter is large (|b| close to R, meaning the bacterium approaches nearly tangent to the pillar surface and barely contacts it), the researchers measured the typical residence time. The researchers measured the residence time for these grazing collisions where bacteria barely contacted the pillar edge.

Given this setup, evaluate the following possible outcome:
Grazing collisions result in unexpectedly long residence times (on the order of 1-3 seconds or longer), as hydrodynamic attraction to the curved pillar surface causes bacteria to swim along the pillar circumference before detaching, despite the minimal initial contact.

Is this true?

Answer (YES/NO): NO